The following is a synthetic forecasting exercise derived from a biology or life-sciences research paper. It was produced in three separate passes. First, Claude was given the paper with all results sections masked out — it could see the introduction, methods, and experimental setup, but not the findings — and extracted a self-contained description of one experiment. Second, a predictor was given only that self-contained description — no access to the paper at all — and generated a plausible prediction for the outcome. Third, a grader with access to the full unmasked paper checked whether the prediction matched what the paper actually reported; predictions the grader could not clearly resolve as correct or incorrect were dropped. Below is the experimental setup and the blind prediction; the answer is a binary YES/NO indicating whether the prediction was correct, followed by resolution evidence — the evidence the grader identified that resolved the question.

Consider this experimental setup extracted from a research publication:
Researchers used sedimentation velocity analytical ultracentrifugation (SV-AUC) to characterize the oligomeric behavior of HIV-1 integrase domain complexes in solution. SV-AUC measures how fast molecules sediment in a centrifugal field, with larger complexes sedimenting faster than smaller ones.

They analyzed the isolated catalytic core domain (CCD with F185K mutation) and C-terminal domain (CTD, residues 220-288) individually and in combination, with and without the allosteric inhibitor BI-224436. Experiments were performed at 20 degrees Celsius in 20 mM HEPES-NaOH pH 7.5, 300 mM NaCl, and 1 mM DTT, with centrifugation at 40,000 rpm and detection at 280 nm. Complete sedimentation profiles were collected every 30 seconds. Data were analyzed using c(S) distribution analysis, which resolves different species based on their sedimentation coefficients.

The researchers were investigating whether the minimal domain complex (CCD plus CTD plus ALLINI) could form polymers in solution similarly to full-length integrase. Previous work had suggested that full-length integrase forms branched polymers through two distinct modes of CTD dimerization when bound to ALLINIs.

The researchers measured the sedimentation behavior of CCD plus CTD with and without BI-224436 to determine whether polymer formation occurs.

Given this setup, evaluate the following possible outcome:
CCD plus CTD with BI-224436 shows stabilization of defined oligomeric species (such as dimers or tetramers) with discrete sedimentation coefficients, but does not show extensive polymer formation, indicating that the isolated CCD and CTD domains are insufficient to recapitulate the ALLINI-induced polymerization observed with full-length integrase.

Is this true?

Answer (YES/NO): NO